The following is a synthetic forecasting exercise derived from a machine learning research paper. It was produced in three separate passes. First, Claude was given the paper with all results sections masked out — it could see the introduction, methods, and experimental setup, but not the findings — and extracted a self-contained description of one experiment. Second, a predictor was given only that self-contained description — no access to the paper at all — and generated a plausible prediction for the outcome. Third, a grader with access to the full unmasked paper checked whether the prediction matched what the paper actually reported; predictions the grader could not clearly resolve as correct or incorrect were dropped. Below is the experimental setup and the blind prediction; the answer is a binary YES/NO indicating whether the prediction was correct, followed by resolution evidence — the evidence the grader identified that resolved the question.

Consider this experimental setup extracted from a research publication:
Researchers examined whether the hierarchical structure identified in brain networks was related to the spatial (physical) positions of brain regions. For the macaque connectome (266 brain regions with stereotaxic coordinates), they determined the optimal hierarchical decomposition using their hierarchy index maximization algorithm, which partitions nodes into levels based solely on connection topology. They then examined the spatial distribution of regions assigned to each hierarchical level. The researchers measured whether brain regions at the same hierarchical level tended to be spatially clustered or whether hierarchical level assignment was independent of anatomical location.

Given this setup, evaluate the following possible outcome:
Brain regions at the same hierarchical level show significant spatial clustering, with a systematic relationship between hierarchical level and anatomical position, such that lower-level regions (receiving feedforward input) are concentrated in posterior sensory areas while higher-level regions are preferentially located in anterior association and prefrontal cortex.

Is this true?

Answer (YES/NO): NO